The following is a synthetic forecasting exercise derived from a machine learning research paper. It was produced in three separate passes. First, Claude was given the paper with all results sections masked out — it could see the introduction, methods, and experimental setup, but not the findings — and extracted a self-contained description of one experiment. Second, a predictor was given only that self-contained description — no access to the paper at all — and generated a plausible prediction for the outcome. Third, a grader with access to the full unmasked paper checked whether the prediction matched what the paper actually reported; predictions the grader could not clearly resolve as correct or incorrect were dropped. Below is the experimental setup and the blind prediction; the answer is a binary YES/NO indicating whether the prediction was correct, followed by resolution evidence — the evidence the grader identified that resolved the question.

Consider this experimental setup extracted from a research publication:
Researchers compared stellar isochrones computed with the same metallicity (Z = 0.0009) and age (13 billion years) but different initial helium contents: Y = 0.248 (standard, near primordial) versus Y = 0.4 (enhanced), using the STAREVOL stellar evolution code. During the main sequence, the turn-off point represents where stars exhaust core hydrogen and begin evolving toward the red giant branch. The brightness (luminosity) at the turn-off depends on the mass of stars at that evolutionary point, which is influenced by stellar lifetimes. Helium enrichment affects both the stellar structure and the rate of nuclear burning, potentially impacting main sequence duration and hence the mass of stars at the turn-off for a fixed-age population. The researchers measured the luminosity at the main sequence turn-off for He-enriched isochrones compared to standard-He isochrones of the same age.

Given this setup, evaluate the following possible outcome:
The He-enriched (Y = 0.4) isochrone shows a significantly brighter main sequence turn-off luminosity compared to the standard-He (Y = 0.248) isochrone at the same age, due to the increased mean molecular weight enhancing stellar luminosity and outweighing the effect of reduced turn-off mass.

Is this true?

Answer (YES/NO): NO